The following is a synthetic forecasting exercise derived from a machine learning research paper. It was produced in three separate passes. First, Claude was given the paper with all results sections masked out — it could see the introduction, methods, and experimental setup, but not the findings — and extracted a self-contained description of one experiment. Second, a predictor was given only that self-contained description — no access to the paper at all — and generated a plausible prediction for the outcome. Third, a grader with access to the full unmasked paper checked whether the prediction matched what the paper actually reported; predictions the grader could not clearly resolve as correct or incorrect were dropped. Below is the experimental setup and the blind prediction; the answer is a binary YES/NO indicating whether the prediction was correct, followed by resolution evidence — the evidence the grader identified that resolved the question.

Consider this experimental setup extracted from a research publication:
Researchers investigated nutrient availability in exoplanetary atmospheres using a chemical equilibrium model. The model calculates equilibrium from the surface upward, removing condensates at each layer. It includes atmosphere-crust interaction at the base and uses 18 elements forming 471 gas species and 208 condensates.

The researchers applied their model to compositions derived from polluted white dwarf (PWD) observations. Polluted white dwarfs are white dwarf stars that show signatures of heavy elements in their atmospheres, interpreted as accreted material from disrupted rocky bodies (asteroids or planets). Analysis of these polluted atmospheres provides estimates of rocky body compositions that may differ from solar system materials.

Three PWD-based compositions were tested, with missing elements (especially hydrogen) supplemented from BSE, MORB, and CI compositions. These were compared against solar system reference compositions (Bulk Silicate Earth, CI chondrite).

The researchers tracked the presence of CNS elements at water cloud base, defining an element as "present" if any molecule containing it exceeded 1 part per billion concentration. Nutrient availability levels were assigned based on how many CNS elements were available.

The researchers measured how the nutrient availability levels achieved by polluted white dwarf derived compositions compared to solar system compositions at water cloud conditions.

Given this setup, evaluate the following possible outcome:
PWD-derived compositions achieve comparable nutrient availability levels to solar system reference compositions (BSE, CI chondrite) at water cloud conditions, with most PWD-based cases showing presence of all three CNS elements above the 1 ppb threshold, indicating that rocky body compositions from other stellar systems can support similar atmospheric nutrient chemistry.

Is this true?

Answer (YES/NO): YES